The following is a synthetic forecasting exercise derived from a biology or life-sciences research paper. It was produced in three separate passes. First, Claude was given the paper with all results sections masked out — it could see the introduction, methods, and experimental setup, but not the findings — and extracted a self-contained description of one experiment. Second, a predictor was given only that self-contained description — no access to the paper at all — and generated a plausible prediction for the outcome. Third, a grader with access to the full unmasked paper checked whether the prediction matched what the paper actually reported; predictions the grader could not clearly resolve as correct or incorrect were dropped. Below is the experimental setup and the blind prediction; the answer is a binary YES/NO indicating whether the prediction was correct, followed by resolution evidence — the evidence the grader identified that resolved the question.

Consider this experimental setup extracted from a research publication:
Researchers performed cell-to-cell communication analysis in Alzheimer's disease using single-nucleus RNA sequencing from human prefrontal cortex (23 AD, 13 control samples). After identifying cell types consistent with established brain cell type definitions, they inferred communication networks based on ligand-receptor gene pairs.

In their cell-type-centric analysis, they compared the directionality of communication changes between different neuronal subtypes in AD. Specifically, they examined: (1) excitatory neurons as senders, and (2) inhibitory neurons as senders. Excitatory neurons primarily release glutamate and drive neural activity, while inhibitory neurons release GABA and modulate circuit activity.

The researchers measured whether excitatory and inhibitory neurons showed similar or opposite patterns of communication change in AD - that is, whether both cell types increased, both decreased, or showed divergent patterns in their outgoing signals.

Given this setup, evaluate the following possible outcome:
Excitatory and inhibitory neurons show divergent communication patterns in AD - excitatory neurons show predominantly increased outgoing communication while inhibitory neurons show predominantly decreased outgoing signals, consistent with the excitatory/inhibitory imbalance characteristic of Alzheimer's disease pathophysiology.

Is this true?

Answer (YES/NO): YES